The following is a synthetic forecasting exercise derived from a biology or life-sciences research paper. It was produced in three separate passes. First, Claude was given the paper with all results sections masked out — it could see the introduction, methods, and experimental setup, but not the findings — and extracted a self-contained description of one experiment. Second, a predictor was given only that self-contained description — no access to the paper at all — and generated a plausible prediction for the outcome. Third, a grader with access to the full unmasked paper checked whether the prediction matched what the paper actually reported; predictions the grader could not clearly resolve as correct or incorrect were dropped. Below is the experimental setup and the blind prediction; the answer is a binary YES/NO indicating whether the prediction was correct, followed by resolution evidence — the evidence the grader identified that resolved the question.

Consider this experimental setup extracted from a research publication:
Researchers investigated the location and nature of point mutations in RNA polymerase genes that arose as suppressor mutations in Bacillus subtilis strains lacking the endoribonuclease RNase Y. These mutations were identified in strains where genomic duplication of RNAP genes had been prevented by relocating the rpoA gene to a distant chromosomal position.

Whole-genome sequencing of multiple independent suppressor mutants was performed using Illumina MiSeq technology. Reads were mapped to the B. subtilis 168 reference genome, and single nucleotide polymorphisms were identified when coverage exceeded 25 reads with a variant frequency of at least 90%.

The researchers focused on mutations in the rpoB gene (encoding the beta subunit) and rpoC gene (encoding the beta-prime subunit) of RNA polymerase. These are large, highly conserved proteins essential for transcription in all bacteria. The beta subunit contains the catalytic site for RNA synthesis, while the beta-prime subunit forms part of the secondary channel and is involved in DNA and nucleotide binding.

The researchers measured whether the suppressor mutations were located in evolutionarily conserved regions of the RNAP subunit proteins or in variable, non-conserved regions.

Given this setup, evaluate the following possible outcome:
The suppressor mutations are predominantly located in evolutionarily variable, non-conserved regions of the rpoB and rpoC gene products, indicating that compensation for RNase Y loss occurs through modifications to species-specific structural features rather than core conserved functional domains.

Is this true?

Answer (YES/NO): NO